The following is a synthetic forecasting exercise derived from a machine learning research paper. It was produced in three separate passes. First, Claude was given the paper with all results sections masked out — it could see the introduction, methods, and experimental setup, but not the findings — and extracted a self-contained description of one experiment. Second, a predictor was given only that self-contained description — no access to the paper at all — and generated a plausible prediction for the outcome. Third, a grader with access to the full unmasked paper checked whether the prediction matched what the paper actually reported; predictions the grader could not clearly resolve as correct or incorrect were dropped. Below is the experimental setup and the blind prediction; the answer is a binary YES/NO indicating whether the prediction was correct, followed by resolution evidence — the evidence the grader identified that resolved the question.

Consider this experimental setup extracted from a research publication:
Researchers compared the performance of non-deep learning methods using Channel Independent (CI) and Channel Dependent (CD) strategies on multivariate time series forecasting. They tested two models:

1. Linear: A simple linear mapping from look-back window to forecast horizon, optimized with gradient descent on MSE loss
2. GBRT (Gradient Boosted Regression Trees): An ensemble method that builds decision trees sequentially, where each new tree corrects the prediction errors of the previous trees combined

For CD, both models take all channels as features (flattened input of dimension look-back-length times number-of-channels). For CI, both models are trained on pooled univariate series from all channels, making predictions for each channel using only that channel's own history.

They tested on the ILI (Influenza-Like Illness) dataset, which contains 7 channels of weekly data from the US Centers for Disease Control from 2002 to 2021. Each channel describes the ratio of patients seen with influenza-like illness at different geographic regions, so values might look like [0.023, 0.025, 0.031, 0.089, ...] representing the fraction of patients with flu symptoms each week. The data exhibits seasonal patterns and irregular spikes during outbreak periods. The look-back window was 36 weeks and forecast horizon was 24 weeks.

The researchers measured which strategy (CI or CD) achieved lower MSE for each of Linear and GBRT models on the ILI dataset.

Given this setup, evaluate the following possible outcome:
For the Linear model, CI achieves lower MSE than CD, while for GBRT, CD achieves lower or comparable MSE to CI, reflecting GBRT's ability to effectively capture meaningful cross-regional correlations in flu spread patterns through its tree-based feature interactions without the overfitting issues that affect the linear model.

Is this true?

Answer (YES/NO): NO